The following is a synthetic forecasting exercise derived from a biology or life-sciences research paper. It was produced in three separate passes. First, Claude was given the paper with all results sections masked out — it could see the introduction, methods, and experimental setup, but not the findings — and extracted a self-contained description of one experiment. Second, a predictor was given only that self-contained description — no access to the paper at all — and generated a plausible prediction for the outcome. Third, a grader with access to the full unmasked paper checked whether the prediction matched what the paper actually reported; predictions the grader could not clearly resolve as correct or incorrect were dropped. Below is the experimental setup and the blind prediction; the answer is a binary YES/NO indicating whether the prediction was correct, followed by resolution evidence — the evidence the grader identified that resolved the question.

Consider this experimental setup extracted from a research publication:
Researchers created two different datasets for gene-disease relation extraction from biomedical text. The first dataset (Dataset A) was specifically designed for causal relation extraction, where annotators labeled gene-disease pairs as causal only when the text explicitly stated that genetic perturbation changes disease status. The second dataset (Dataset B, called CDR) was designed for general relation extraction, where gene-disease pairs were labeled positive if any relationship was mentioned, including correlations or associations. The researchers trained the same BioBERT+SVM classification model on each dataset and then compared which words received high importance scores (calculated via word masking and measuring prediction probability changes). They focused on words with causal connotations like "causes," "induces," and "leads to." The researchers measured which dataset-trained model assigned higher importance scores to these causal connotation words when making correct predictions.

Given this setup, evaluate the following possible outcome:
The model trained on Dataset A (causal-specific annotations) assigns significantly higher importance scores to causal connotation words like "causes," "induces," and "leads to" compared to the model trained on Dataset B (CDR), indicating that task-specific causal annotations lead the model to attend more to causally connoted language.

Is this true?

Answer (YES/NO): YES